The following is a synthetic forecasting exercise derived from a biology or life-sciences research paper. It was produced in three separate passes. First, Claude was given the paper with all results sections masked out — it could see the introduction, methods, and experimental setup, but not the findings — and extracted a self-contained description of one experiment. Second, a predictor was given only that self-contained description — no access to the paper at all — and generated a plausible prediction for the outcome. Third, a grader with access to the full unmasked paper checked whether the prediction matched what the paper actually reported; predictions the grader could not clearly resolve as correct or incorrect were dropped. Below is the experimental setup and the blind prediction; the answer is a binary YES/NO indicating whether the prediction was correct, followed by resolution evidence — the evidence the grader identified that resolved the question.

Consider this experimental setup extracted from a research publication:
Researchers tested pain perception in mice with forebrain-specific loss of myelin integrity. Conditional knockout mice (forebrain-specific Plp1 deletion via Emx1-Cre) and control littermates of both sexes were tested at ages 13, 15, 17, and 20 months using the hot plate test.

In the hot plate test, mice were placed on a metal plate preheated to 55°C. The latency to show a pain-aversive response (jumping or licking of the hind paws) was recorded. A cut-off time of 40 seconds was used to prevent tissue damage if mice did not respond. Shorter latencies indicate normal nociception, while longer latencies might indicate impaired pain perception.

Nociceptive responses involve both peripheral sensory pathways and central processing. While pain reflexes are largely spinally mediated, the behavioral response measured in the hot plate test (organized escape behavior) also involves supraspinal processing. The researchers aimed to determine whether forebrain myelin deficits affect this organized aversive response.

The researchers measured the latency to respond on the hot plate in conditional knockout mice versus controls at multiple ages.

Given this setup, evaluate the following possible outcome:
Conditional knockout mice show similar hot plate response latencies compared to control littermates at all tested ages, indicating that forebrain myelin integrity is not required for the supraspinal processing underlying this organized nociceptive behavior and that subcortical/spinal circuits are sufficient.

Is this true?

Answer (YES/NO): YES